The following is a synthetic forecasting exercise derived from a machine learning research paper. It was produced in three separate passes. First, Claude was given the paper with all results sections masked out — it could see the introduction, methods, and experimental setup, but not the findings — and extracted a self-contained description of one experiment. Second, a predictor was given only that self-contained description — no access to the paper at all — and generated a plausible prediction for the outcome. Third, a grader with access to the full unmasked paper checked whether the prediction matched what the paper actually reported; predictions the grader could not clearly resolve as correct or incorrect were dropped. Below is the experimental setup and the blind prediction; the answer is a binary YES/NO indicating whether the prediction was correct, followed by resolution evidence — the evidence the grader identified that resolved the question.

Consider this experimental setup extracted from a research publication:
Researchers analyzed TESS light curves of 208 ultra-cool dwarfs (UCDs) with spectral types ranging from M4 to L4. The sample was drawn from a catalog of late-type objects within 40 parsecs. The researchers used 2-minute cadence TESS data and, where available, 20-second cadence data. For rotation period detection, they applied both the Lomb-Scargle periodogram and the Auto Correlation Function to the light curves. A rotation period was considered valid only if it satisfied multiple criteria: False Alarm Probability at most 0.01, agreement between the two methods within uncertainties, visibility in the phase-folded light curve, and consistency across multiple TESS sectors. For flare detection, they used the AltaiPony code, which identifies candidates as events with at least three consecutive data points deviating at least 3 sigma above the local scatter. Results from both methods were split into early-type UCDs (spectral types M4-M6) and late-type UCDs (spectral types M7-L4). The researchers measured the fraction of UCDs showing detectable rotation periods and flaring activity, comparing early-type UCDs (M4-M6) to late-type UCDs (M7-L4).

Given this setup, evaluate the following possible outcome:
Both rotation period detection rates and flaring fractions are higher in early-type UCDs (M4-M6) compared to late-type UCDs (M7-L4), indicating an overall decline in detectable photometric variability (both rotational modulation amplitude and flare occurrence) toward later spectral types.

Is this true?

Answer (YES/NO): YES